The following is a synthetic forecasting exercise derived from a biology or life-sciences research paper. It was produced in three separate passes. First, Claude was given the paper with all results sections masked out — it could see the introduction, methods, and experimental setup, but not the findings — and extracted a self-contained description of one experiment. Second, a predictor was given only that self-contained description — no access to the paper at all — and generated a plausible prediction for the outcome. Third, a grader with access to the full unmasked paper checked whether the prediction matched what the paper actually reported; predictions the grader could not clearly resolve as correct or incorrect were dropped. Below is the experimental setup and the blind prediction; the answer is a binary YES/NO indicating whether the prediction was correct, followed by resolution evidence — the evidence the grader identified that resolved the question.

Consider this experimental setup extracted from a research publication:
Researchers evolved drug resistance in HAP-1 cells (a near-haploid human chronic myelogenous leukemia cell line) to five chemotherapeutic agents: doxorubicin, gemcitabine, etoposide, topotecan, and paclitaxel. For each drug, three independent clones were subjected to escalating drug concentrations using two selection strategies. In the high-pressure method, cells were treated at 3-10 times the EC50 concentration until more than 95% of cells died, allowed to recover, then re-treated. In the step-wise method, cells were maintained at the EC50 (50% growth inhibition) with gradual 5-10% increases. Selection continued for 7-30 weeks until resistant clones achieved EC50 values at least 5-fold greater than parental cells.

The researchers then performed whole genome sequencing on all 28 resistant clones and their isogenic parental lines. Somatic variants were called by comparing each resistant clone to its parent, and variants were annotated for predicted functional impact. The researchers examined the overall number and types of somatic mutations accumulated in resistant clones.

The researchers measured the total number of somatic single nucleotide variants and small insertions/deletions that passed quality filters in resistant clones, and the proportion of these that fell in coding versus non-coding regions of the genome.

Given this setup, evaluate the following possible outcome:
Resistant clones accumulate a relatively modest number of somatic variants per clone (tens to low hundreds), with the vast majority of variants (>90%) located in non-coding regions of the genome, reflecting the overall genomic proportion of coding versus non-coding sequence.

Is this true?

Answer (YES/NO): NO